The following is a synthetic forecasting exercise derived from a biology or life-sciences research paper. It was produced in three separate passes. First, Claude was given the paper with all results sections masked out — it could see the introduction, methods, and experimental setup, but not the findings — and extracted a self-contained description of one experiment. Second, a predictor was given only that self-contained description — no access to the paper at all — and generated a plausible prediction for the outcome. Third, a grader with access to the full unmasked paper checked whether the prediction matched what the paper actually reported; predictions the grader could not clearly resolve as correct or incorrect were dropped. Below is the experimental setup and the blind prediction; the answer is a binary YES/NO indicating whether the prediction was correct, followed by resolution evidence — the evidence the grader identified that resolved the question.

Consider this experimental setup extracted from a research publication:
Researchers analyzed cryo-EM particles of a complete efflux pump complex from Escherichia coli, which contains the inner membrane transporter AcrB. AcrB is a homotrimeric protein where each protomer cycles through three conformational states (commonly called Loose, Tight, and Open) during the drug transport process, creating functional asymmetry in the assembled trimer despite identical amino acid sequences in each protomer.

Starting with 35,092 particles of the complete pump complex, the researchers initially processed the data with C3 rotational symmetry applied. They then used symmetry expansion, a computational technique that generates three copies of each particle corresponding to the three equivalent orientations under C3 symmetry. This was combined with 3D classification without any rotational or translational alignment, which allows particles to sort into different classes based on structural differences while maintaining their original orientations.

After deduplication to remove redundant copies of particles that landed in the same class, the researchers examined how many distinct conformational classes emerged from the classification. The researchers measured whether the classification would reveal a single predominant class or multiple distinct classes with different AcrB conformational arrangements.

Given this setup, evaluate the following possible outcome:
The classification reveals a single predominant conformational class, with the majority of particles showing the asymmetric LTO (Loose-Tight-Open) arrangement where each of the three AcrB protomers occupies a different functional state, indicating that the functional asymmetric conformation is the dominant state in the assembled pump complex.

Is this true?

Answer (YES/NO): YES